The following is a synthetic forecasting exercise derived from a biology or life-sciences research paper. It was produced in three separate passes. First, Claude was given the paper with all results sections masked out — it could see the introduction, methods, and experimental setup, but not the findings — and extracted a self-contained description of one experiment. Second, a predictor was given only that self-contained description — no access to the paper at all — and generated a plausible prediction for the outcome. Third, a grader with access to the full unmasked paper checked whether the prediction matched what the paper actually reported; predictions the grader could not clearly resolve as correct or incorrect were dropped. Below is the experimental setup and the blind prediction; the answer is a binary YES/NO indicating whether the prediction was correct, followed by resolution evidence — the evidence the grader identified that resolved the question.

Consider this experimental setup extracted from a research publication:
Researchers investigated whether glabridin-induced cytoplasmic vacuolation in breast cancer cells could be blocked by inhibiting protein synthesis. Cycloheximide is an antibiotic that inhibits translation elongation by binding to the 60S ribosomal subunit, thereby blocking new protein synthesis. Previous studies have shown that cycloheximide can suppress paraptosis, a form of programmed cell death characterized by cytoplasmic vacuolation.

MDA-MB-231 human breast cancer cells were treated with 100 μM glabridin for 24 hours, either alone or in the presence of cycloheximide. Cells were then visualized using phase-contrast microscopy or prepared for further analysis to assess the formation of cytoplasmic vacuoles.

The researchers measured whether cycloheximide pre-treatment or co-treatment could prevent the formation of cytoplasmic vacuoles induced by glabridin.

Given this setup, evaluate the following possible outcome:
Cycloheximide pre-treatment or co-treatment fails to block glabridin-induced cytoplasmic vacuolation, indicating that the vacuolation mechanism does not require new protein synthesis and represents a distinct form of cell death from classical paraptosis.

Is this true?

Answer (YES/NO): NO